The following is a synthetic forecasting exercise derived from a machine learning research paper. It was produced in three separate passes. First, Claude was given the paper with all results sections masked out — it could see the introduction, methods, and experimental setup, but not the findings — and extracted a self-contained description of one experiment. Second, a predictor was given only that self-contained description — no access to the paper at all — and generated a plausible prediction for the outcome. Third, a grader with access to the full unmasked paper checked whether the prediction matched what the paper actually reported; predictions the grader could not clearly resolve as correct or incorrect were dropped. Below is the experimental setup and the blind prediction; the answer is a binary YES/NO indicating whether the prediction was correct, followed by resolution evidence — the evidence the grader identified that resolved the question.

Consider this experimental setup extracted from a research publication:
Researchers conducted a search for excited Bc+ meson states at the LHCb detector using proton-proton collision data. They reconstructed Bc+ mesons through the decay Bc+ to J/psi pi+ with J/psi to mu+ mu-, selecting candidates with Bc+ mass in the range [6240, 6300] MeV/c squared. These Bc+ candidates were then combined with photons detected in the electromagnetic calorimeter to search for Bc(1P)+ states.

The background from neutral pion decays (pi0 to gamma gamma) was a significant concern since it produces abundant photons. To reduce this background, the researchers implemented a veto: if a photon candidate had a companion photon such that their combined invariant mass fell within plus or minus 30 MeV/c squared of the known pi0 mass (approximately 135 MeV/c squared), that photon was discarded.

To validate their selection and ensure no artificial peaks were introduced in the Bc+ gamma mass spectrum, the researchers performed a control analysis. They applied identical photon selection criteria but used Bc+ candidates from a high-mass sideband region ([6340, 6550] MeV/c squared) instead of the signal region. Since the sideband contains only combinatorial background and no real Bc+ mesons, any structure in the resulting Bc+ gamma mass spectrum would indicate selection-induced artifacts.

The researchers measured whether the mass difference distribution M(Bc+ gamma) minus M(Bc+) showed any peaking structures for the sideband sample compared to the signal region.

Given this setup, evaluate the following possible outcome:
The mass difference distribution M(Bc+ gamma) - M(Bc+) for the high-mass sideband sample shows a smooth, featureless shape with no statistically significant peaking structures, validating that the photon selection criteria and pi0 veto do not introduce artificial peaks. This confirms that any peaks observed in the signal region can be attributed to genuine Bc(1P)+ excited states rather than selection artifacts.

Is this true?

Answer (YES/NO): YES